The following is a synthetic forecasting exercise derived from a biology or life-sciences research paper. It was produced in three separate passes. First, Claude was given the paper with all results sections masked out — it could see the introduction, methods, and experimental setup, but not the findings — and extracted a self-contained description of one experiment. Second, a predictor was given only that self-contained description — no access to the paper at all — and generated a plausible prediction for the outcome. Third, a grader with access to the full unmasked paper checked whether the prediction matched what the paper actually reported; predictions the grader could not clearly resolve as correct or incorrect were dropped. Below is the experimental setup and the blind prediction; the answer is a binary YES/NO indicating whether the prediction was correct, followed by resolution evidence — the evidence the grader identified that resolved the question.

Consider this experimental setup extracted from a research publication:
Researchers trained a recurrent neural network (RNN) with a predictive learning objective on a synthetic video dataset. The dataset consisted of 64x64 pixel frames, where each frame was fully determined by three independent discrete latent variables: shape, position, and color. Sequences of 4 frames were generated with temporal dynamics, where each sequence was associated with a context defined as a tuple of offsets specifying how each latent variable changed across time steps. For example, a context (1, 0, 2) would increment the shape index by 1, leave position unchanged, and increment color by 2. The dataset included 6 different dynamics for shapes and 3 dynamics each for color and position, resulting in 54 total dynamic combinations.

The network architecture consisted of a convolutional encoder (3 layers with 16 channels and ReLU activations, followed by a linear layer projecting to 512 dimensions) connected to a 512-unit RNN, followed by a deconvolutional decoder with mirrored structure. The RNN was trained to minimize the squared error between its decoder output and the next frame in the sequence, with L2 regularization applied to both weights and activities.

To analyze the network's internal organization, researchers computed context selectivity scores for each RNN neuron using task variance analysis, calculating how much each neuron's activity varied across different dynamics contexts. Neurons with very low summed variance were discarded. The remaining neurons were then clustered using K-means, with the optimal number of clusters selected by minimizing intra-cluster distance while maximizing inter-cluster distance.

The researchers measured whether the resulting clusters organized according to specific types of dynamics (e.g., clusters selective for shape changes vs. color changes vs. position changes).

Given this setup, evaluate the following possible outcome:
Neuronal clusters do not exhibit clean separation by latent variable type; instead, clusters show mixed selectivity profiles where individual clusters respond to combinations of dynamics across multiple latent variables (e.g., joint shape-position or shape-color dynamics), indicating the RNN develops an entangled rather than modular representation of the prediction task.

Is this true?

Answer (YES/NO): NO